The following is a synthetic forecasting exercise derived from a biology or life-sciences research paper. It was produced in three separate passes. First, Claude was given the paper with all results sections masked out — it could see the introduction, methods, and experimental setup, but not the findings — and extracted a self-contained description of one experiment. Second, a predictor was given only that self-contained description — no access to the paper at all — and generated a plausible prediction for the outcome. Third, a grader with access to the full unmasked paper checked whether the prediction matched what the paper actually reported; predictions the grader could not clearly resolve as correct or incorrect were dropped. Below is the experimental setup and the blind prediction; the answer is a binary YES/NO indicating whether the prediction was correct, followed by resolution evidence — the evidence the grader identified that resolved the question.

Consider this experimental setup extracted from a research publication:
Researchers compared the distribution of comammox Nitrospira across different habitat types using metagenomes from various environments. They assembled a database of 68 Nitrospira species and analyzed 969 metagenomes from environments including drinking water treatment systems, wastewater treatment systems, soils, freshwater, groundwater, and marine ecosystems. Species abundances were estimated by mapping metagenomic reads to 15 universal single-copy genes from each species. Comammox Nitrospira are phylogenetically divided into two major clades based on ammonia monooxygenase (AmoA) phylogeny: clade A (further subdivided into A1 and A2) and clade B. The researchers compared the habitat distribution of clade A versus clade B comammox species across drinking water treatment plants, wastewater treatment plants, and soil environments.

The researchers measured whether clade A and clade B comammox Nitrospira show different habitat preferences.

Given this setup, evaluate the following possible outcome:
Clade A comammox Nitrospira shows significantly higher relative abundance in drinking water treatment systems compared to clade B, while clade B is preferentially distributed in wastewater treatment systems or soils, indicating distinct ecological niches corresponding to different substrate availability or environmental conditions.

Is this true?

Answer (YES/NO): NO